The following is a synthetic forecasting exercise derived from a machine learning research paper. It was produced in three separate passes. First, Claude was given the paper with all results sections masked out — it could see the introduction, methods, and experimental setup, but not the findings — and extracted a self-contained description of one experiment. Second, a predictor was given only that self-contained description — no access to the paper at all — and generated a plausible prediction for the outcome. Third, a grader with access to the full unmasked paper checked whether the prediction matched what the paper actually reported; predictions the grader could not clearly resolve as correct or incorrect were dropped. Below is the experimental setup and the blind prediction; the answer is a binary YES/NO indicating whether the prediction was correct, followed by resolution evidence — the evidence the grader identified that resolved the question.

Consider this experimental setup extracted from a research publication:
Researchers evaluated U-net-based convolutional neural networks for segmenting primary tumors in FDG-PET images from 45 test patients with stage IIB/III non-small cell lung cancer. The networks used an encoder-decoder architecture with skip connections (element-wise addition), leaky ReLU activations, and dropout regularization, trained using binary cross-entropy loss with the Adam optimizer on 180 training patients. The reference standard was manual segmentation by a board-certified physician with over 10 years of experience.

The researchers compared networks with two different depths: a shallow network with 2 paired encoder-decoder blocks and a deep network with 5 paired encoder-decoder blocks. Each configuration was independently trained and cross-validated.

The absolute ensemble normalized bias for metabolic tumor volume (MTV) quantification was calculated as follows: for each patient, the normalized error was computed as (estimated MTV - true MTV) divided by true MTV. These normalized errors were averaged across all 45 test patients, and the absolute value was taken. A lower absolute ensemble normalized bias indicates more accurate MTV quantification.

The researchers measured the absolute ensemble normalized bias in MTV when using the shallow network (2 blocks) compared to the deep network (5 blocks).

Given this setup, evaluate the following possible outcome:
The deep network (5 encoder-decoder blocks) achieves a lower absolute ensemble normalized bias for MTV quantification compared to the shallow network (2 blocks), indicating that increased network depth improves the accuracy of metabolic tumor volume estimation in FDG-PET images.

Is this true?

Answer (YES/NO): YES